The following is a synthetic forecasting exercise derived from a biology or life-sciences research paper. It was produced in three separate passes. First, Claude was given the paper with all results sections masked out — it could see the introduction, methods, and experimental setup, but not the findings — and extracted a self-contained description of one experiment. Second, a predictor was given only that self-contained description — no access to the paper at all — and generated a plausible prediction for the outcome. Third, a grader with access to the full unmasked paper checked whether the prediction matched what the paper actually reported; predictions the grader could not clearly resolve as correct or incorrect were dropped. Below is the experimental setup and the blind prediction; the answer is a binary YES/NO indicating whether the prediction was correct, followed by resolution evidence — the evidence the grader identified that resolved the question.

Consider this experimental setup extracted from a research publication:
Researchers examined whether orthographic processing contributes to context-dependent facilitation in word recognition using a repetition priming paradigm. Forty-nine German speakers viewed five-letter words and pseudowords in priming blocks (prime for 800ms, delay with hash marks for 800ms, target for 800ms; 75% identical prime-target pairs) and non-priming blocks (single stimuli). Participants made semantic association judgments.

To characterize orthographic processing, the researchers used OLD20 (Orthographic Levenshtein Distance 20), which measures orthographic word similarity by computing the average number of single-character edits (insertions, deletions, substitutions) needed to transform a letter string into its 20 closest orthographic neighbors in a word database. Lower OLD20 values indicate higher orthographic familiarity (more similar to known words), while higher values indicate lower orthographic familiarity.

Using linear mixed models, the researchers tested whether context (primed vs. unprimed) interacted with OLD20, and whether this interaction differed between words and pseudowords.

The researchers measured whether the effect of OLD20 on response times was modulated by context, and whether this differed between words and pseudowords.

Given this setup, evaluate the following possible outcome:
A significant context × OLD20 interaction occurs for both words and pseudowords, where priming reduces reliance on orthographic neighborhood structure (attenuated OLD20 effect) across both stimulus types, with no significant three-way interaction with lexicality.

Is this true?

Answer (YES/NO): NO